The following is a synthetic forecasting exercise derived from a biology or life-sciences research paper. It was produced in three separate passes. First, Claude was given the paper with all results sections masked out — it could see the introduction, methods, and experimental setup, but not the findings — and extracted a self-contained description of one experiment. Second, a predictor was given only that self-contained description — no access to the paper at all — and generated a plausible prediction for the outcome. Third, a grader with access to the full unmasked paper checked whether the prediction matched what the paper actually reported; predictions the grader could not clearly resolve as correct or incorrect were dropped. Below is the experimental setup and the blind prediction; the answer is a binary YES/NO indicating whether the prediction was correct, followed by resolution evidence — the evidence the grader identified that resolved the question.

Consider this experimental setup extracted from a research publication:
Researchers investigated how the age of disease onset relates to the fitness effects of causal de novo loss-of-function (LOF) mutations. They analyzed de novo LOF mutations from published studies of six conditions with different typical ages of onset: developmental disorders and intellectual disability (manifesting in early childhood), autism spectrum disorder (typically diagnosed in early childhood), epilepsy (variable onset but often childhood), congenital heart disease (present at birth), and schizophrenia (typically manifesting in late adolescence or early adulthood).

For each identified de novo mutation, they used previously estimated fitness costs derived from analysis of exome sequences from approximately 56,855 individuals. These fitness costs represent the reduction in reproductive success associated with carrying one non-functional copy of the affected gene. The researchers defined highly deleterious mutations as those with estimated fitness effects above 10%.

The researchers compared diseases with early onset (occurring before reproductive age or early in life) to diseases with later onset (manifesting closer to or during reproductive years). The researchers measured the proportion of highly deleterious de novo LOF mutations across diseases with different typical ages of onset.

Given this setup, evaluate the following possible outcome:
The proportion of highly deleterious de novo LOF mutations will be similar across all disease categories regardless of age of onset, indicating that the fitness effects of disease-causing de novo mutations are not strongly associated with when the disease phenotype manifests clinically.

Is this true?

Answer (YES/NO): NO